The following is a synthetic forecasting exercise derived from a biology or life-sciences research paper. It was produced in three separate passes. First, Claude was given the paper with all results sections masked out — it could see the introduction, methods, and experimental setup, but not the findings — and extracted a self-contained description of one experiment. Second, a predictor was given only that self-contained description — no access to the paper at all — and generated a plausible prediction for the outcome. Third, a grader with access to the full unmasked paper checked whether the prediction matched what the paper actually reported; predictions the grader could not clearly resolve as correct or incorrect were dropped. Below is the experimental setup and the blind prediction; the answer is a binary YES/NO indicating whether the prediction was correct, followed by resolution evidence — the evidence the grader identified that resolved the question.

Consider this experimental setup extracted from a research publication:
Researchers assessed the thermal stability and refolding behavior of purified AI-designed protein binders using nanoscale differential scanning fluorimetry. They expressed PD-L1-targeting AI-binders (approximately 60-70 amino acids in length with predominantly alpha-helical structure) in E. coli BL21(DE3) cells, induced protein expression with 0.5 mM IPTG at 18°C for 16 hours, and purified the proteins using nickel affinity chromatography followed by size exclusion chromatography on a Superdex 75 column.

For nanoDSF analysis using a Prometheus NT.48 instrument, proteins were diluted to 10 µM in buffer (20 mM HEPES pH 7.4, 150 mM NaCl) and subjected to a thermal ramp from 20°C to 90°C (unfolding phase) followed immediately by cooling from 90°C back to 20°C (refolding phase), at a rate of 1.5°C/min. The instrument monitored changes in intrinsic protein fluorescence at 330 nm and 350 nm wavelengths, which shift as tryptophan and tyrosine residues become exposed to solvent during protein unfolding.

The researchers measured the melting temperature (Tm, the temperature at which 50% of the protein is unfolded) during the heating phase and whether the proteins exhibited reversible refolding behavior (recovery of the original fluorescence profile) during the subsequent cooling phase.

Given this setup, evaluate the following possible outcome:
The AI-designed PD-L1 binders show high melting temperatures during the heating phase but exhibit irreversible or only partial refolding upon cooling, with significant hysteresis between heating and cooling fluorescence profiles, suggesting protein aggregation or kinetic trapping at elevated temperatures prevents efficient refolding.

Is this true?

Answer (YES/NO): NO